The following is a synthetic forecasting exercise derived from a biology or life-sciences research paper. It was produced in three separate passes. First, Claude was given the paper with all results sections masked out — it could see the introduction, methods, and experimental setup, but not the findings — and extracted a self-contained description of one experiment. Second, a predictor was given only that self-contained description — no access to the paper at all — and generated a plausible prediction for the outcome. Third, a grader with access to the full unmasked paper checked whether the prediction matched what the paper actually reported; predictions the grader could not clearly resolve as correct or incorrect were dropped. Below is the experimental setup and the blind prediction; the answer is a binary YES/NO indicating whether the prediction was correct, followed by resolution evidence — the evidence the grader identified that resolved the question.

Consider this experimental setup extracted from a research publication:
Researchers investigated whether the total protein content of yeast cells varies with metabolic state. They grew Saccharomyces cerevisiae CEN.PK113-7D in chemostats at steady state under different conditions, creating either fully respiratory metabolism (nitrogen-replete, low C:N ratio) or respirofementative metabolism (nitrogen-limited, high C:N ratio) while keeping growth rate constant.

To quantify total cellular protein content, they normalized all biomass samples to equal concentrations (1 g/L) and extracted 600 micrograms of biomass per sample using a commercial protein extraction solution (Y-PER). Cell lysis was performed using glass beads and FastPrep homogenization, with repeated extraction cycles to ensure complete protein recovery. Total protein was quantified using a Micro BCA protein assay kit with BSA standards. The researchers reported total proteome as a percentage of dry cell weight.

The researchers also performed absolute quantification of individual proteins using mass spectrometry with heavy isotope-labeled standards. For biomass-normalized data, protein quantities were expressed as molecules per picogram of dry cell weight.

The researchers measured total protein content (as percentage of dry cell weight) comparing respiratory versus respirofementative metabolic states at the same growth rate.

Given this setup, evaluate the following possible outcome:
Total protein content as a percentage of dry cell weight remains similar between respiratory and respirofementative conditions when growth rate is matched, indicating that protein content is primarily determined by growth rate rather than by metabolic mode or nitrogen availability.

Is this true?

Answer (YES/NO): NO